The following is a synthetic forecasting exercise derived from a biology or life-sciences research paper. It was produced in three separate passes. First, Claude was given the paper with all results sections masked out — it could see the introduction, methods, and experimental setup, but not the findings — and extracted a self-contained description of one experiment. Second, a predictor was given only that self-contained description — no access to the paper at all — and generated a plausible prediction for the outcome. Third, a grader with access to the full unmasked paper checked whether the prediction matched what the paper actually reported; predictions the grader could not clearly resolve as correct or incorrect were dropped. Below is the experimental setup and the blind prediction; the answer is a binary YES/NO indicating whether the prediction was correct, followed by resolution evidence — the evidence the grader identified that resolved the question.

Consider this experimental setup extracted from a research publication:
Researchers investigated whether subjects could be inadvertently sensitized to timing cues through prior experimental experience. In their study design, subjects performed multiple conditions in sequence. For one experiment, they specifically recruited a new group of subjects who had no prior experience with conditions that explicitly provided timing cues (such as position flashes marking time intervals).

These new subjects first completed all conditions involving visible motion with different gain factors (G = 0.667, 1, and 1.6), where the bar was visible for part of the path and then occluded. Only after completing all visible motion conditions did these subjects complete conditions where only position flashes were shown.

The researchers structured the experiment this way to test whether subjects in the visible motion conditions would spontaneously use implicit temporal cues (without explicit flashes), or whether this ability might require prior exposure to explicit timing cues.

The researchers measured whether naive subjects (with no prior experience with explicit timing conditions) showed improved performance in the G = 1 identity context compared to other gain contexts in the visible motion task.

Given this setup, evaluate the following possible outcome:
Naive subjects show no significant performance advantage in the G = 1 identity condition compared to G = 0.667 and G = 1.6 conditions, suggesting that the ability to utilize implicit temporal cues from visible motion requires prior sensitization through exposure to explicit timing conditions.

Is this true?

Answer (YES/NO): NO